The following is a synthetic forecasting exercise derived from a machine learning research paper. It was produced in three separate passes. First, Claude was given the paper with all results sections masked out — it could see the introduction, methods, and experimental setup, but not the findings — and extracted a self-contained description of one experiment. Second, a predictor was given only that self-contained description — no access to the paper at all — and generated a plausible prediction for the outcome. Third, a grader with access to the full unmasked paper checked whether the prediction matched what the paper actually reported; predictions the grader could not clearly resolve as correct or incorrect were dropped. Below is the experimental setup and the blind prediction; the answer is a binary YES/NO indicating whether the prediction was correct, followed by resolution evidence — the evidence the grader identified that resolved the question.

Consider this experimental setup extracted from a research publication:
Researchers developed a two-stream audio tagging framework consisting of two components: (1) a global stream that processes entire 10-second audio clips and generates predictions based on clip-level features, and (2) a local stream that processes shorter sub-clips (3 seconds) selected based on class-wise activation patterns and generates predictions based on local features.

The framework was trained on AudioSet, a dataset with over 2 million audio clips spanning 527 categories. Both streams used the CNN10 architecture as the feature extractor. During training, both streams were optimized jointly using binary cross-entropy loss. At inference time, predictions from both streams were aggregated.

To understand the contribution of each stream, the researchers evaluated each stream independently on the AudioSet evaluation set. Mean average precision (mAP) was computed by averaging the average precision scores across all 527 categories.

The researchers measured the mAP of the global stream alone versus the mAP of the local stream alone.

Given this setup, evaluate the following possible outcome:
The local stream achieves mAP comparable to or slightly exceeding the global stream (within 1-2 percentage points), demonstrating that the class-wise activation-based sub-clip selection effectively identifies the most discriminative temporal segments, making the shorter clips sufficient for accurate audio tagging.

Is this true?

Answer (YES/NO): YES